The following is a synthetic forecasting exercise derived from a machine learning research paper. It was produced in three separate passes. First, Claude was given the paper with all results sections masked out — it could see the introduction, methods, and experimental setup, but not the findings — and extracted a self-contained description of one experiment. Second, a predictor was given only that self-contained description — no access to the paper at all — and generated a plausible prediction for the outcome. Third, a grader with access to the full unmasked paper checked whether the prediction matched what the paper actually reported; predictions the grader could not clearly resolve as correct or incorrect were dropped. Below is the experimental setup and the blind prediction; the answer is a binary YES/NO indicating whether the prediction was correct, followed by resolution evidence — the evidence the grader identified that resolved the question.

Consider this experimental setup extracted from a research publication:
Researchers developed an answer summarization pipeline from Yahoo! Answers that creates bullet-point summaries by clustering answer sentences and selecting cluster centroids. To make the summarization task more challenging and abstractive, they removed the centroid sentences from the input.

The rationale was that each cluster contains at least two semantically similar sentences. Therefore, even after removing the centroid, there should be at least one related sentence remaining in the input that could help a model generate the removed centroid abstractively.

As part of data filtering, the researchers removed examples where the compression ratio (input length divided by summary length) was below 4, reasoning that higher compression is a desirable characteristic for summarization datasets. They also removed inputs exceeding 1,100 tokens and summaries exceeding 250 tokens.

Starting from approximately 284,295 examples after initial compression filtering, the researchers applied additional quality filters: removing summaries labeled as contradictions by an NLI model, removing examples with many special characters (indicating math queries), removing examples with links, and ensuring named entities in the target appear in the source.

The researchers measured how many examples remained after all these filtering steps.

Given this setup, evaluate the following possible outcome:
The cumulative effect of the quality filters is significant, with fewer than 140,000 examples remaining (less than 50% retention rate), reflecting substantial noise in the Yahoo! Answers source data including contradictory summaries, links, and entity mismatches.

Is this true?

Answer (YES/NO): YES